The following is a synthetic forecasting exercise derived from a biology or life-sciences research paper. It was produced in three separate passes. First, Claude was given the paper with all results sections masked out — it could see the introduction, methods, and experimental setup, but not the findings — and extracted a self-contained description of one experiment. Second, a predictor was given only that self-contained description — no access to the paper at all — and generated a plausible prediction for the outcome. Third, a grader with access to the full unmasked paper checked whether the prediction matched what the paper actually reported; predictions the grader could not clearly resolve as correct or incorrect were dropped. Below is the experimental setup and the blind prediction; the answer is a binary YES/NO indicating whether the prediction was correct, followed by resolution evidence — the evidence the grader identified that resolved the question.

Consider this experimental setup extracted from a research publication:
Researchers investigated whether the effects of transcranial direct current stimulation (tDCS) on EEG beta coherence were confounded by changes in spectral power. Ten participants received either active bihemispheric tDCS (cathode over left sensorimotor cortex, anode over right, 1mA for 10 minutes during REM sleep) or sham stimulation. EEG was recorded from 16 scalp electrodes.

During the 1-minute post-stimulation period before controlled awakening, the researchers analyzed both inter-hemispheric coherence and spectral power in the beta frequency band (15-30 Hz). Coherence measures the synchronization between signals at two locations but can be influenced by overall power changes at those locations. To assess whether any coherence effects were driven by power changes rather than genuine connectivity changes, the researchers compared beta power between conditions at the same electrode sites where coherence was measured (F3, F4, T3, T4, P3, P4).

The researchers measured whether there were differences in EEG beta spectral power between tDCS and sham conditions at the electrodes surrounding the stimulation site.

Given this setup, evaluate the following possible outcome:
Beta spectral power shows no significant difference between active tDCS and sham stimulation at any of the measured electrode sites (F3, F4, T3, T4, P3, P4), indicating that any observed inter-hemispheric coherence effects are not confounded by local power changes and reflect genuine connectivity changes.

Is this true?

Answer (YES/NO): NO